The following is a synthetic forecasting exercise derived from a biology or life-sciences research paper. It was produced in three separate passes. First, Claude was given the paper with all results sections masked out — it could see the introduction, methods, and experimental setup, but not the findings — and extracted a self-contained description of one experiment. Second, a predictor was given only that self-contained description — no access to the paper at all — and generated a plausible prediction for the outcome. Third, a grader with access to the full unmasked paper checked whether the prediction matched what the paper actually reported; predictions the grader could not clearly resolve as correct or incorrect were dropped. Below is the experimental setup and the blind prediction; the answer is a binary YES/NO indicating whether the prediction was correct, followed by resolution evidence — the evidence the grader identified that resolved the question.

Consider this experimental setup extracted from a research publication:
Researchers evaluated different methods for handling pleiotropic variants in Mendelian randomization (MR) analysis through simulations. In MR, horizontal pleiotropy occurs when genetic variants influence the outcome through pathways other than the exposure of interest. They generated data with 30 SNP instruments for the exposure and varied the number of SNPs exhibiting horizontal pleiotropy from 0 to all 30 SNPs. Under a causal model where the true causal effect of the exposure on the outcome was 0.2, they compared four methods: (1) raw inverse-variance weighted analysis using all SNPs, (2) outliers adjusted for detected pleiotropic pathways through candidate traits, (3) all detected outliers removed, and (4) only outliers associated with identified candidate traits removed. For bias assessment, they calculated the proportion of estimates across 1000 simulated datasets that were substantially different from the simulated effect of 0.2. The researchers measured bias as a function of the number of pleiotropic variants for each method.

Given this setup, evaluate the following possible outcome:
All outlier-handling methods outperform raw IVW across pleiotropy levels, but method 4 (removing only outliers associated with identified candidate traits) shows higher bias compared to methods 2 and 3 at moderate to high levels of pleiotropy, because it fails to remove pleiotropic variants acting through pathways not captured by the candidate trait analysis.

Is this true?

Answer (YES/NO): NO